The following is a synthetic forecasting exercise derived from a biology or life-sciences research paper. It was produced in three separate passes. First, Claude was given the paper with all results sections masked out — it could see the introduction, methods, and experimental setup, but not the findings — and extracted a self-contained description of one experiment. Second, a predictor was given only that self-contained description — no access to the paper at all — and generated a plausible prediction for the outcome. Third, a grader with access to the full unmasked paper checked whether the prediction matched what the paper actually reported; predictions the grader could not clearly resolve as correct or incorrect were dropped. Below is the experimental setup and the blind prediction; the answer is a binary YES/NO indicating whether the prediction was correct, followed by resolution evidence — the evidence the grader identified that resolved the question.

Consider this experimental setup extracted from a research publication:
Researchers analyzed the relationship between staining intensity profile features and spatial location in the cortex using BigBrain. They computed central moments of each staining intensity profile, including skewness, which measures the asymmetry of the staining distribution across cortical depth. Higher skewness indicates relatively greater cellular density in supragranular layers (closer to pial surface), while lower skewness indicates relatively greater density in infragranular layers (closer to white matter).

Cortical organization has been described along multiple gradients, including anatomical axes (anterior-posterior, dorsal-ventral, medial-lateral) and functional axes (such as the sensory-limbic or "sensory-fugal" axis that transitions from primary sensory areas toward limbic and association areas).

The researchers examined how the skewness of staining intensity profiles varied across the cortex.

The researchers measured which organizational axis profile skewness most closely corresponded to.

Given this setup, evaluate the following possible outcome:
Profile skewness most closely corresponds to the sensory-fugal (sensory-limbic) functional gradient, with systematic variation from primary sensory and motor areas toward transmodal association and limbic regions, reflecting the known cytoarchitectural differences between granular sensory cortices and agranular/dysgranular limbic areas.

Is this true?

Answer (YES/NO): YES